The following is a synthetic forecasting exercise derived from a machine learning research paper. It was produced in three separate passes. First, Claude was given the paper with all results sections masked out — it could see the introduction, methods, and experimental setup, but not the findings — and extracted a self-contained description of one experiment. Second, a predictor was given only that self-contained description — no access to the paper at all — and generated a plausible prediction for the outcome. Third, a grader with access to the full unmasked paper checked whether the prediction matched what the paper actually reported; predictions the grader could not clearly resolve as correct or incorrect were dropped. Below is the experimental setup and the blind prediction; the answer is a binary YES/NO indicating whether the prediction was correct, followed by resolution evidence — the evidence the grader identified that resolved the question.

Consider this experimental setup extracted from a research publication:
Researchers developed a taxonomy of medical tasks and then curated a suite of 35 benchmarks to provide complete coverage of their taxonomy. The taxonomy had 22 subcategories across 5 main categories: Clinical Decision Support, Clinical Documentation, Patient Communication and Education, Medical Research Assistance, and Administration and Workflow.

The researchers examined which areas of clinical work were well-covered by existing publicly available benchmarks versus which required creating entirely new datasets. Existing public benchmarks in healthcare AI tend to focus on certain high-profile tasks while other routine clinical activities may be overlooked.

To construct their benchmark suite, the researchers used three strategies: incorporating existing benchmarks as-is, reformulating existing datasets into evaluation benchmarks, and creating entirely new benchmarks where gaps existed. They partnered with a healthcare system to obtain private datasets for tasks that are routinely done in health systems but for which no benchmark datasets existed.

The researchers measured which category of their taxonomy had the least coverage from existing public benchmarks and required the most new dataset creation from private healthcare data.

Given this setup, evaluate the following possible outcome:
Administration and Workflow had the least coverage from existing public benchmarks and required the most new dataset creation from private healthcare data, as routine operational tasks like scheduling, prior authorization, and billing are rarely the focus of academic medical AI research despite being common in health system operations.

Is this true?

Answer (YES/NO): YES